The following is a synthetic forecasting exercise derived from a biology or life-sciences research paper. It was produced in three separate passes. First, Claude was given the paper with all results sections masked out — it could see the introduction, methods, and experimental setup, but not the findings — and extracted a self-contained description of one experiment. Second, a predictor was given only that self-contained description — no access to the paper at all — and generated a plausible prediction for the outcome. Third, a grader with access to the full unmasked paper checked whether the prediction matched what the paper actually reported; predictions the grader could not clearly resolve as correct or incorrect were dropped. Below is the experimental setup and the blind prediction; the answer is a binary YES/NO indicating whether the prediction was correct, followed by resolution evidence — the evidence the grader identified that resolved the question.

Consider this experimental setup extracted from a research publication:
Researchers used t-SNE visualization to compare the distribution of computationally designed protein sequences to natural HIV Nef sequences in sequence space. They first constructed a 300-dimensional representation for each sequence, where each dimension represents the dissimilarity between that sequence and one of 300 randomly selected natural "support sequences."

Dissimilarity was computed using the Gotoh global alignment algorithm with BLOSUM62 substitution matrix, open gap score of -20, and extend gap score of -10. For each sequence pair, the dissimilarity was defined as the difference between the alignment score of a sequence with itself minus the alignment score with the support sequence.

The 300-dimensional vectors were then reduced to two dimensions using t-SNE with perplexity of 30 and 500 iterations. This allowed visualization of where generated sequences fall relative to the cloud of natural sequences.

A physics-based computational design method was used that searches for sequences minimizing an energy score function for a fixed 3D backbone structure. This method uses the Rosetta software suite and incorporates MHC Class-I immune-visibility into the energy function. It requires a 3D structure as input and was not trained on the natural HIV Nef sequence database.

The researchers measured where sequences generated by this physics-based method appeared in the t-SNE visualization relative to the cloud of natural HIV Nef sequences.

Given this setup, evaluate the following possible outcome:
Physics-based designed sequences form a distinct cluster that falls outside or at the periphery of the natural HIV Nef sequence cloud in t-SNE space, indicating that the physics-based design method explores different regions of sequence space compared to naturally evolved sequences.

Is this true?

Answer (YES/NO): YES